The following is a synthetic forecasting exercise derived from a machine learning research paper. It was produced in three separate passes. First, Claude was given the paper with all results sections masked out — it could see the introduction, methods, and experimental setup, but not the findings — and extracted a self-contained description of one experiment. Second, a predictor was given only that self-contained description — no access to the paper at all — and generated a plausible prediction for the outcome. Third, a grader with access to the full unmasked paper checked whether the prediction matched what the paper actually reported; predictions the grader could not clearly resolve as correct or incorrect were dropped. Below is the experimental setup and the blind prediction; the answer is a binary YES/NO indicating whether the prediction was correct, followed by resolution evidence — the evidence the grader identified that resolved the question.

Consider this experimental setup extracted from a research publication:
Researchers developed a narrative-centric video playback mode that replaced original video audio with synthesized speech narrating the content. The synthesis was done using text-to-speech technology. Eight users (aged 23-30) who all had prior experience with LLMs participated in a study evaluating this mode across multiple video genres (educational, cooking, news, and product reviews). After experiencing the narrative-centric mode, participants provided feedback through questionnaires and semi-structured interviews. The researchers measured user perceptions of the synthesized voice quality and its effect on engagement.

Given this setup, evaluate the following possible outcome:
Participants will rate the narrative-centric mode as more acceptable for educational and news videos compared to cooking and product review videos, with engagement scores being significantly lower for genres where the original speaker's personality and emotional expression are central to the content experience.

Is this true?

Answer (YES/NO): NO